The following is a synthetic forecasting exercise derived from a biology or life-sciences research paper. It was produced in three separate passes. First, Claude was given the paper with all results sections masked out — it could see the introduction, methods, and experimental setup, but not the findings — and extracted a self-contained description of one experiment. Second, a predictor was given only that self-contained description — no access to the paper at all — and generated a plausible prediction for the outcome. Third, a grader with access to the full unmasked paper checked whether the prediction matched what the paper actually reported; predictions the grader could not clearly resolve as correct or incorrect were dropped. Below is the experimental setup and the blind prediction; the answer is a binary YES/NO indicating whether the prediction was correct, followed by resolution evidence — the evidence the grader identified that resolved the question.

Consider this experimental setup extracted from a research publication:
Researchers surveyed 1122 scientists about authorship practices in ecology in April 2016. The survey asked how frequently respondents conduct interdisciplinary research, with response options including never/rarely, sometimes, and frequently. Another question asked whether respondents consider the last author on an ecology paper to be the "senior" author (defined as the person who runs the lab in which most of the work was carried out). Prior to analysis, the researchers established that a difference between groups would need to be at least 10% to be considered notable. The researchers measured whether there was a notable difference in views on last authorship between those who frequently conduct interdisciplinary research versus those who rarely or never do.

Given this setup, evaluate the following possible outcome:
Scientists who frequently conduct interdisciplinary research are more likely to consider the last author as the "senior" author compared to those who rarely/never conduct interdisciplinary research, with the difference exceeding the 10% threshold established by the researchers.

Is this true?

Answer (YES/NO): NO